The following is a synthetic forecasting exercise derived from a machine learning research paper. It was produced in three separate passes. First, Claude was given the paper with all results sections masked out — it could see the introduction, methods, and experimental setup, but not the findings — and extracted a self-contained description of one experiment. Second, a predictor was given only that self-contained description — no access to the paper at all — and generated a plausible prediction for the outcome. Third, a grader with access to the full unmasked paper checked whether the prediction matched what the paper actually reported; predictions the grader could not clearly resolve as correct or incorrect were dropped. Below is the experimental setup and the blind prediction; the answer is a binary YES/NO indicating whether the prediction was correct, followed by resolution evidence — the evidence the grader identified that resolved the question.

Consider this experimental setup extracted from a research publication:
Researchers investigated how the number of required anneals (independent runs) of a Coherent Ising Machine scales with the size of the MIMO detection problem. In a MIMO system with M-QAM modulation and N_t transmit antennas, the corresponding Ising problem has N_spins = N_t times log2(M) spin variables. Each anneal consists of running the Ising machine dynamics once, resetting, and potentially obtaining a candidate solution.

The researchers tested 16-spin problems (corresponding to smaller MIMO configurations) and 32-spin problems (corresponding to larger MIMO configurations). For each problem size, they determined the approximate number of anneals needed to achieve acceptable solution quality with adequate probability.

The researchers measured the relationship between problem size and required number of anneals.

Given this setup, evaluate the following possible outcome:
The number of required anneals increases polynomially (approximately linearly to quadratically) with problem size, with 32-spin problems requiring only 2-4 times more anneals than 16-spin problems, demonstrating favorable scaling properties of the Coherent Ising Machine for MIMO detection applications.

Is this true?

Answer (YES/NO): YES